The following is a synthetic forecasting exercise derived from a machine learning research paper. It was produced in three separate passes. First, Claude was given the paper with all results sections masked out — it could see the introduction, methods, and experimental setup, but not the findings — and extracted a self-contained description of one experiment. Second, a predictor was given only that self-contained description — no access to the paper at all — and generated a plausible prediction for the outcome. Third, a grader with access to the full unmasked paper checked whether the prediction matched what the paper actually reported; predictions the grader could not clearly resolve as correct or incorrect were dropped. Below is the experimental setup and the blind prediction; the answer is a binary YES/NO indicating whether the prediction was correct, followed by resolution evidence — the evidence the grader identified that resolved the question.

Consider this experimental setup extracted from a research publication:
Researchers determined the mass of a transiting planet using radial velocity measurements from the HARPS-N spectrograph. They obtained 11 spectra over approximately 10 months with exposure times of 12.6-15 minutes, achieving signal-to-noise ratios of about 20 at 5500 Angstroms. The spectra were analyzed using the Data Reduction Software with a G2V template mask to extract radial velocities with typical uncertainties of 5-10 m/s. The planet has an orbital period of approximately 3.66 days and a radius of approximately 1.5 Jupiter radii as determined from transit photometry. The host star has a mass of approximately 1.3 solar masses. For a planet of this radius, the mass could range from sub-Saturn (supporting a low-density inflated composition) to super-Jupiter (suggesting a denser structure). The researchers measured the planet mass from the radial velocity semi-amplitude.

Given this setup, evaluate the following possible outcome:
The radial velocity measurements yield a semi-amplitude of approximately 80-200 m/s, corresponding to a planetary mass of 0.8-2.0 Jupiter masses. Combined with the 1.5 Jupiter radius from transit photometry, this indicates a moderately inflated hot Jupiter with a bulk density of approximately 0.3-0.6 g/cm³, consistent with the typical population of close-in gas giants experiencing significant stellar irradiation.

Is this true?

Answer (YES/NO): NO